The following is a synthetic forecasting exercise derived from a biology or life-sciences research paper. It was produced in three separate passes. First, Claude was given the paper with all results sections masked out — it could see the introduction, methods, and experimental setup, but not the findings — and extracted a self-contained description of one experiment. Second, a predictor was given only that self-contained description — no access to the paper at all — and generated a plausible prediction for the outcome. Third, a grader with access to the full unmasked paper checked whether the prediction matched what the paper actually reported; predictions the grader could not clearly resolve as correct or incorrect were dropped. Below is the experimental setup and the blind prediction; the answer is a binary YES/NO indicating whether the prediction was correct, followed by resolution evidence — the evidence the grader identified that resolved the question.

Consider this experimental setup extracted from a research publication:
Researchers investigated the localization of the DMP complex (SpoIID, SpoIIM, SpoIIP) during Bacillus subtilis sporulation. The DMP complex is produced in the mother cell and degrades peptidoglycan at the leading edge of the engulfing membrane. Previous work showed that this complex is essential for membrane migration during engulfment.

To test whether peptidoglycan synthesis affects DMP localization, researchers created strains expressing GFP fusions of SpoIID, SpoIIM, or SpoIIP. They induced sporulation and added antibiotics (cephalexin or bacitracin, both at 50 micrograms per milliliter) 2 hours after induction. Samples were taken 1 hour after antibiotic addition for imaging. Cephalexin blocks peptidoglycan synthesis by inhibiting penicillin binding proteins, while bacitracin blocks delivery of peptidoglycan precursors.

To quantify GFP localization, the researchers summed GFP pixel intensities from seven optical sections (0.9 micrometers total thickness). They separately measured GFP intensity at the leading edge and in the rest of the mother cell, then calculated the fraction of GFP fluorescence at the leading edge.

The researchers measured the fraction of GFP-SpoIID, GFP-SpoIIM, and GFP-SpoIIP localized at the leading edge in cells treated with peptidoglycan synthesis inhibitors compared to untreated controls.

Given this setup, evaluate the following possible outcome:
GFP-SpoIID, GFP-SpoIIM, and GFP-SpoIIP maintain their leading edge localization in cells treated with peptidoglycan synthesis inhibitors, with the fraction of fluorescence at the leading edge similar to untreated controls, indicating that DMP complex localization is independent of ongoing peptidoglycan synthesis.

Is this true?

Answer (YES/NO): NO